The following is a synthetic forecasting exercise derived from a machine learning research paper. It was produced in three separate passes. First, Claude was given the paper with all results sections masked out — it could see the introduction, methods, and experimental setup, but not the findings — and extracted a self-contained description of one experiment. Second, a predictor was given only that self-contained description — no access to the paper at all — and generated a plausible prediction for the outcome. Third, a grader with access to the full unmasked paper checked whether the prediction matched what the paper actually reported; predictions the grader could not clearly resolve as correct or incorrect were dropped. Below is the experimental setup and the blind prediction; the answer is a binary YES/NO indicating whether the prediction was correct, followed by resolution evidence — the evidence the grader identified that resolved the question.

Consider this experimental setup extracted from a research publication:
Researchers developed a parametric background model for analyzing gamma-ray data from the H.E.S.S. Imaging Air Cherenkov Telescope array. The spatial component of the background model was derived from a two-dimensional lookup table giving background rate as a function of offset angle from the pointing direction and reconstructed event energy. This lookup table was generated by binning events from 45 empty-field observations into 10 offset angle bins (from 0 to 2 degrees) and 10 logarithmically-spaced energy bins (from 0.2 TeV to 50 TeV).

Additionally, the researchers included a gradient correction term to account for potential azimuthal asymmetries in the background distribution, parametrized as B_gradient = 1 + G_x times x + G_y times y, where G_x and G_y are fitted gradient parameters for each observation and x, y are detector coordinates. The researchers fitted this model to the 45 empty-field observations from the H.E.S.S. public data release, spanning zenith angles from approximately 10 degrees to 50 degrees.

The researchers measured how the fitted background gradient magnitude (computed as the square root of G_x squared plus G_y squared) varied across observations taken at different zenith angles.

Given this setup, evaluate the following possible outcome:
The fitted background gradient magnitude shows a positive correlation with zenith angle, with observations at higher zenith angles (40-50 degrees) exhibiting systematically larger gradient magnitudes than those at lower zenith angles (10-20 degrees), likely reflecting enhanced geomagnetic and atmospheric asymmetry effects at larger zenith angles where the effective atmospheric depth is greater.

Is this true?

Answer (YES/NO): YES